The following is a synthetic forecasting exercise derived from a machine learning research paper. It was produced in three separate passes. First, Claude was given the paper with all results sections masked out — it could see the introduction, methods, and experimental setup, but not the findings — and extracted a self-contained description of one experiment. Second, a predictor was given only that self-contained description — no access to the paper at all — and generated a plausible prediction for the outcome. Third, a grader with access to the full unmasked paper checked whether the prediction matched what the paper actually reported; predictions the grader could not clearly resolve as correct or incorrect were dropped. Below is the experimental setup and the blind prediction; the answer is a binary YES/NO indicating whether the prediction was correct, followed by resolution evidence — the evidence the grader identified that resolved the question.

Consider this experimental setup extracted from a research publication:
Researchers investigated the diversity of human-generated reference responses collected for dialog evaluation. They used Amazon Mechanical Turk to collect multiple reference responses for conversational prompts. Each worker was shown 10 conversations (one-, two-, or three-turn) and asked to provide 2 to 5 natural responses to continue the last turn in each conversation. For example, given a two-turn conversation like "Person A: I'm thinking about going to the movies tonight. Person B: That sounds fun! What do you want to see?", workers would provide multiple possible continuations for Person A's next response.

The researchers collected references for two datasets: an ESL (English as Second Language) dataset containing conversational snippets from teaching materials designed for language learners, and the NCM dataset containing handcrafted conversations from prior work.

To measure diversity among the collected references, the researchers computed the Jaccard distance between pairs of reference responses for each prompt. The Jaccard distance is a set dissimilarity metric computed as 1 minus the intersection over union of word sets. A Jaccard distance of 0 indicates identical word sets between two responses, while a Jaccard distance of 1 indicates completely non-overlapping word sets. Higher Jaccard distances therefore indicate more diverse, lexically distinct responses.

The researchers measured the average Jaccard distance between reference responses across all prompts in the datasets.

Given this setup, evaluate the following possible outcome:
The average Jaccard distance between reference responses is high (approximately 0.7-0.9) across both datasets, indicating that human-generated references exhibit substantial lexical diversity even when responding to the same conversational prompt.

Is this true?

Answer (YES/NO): YES